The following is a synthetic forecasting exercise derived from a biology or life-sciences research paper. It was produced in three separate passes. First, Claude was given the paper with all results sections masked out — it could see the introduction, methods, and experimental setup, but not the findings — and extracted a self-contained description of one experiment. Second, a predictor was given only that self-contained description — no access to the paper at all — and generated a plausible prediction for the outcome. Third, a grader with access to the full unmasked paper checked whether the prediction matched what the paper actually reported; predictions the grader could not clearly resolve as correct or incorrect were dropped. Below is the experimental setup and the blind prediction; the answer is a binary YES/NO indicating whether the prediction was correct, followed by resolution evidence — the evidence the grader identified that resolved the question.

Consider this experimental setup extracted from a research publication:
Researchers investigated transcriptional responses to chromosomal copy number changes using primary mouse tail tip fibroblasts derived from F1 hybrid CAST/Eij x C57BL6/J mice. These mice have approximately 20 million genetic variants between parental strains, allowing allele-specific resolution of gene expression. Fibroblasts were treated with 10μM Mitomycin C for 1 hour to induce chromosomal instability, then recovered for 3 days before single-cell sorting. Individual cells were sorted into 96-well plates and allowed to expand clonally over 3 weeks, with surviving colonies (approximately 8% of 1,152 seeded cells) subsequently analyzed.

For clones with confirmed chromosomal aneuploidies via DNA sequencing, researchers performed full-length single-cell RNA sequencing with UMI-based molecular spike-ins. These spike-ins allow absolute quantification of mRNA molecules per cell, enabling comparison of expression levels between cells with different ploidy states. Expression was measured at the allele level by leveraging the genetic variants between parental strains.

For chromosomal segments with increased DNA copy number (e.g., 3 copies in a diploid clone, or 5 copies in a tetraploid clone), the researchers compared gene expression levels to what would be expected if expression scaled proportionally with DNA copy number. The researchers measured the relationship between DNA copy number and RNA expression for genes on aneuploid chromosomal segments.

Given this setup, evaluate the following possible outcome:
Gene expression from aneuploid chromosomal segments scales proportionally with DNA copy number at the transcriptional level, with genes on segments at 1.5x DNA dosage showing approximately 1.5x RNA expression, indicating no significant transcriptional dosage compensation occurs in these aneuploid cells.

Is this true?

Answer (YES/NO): NO